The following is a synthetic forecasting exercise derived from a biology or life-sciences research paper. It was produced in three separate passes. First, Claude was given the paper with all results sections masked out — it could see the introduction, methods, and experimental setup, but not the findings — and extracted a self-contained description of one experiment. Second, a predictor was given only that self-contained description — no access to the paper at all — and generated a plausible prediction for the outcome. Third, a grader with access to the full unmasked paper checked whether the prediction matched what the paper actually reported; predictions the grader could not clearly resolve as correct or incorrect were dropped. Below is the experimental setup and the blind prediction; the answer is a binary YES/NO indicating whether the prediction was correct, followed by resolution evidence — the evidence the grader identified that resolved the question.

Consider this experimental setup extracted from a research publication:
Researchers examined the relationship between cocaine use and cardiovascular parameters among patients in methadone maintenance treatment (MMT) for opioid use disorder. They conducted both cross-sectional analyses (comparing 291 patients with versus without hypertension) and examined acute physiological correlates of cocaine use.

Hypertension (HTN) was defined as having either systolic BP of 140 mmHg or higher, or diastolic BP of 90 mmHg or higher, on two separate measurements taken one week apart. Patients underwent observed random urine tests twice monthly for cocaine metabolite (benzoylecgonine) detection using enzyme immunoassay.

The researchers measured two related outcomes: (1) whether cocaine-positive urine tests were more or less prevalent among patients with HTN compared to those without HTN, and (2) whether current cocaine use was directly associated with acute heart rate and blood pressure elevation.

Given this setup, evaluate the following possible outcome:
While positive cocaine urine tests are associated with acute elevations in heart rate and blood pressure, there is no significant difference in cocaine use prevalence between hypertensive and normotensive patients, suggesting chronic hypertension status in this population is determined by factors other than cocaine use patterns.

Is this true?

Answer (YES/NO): NO